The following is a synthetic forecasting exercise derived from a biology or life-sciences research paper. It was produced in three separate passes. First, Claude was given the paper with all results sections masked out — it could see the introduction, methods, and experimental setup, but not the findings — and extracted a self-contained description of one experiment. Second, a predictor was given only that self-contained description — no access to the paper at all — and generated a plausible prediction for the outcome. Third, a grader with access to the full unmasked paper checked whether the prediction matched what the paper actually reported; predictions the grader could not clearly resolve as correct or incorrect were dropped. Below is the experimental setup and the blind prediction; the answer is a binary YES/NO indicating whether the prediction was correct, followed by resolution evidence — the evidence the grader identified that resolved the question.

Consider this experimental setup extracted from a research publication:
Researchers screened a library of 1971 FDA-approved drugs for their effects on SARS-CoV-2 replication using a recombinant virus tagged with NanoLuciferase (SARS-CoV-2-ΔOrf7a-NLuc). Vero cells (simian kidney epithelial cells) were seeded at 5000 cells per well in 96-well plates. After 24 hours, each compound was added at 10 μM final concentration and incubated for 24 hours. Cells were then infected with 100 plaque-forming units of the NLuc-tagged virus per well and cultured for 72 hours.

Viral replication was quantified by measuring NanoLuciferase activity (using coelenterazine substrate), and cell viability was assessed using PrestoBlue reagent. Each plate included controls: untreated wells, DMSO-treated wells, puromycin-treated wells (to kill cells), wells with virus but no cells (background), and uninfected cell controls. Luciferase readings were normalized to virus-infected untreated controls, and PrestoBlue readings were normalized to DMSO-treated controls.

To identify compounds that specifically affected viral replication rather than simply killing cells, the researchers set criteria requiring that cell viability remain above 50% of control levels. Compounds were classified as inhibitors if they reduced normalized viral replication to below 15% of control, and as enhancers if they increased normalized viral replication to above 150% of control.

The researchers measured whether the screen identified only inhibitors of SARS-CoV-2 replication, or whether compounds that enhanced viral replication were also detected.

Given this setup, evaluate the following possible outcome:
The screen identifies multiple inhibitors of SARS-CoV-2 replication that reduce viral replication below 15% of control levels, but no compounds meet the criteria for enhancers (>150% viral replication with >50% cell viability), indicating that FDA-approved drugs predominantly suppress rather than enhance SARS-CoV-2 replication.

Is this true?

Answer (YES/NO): NO